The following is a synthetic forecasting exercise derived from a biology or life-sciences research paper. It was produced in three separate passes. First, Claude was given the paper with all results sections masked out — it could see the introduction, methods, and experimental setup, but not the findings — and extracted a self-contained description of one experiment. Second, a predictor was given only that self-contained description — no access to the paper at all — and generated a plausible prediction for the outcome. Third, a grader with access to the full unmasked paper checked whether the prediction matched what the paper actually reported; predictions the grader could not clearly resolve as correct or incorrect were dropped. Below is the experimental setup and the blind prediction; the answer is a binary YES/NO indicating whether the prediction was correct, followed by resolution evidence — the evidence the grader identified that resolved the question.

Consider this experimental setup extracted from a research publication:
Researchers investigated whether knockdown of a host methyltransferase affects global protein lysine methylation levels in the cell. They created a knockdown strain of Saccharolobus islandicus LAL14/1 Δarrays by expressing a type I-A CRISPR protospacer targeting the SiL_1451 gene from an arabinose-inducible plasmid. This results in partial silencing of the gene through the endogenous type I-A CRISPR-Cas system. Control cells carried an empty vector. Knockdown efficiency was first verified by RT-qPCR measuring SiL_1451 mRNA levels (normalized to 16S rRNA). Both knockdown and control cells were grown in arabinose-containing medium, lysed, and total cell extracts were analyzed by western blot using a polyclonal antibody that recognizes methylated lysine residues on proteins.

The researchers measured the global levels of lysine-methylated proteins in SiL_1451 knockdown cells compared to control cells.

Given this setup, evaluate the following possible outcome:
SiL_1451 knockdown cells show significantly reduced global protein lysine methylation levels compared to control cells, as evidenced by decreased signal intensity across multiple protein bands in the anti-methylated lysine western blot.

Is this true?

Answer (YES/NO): YES